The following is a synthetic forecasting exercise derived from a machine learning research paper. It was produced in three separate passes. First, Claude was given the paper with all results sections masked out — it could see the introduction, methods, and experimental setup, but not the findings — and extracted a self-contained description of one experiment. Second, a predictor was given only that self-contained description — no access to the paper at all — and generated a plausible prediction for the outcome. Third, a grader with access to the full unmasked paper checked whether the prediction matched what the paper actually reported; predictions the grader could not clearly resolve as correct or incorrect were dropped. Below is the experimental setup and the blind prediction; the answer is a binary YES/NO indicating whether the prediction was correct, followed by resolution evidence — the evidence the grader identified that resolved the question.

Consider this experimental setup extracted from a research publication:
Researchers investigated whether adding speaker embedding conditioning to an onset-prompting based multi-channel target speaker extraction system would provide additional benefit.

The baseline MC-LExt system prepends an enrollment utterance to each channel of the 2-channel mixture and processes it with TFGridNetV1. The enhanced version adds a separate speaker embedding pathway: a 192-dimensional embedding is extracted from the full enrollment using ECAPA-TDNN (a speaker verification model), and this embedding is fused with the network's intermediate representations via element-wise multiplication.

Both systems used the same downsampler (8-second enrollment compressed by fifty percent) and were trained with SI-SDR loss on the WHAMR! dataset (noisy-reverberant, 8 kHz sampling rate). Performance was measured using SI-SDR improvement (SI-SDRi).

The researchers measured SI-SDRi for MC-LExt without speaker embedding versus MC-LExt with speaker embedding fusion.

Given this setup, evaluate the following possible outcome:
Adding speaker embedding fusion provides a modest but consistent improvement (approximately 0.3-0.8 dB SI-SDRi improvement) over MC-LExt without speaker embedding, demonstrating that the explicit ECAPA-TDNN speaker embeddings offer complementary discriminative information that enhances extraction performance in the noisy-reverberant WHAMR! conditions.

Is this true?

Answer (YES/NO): YES